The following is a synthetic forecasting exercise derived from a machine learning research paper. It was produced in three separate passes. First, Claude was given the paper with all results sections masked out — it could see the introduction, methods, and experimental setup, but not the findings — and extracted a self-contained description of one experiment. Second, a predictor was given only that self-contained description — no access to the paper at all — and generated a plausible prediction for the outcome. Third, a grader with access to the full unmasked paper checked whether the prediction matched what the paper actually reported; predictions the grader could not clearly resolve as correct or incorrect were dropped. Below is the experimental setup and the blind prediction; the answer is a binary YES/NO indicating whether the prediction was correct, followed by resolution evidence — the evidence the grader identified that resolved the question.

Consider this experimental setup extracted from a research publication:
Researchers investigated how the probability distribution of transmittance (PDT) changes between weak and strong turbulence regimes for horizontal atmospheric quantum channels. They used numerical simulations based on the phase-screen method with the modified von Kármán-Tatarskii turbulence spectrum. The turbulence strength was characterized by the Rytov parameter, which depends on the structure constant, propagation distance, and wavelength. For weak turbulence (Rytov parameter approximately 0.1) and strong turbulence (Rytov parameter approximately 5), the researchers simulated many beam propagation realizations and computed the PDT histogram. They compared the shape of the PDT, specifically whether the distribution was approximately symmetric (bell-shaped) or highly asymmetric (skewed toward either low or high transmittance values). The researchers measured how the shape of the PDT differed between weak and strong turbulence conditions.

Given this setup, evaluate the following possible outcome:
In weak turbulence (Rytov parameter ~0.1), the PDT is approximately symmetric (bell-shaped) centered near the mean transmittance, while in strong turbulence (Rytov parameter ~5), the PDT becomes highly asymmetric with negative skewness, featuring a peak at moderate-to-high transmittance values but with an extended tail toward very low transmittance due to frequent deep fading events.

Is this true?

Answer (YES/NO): NO